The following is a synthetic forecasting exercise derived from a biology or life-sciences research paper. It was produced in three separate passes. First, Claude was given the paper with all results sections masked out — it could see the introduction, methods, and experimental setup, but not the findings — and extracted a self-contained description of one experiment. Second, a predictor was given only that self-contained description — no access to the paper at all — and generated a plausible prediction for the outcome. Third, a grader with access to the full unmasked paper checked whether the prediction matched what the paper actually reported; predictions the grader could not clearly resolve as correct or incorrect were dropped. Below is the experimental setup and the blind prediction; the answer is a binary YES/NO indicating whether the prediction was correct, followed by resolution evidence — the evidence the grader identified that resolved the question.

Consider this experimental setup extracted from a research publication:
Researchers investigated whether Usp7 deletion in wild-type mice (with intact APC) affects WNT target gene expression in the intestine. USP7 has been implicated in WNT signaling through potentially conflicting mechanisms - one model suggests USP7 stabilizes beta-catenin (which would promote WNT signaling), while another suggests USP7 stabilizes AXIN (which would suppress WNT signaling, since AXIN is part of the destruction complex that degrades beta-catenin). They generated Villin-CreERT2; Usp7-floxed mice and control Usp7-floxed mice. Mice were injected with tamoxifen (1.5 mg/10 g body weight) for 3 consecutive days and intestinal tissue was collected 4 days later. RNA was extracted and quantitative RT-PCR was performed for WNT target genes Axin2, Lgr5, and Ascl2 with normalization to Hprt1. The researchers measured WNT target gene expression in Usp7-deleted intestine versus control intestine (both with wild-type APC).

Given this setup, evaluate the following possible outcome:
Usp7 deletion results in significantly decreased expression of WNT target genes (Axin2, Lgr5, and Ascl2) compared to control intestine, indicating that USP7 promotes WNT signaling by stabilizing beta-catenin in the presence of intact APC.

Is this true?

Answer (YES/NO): NO